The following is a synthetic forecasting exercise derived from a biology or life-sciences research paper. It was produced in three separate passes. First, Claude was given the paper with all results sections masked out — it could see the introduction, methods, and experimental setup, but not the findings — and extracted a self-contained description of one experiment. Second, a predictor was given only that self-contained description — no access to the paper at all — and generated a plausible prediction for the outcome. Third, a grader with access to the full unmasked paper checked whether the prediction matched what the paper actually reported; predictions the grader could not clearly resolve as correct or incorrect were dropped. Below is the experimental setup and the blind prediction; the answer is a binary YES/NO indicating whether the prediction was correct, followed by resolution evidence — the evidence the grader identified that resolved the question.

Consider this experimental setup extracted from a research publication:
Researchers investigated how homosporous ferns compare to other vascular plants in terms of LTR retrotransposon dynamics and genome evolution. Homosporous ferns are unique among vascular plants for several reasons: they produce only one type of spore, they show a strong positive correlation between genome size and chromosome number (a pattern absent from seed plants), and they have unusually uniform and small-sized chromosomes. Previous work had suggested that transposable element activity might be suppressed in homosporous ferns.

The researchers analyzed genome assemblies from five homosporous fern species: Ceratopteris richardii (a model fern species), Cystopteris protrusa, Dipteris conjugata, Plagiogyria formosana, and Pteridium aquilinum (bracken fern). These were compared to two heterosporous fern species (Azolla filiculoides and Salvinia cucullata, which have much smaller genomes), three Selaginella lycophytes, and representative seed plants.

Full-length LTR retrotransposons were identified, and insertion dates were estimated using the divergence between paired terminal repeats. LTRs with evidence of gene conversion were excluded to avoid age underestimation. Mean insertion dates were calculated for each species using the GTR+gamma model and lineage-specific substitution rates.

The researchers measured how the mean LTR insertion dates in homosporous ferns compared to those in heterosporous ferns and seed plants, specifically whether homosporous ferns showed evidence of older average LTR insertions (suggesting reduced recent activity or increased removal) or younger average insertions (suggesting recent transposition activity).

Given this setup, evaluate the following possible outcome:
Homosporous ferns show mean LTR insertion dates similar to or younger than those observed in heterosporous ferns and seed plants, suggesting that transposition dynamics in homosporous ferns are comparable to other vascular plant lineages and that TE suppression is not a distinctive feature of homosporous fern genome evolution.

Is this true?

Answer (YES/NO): NO